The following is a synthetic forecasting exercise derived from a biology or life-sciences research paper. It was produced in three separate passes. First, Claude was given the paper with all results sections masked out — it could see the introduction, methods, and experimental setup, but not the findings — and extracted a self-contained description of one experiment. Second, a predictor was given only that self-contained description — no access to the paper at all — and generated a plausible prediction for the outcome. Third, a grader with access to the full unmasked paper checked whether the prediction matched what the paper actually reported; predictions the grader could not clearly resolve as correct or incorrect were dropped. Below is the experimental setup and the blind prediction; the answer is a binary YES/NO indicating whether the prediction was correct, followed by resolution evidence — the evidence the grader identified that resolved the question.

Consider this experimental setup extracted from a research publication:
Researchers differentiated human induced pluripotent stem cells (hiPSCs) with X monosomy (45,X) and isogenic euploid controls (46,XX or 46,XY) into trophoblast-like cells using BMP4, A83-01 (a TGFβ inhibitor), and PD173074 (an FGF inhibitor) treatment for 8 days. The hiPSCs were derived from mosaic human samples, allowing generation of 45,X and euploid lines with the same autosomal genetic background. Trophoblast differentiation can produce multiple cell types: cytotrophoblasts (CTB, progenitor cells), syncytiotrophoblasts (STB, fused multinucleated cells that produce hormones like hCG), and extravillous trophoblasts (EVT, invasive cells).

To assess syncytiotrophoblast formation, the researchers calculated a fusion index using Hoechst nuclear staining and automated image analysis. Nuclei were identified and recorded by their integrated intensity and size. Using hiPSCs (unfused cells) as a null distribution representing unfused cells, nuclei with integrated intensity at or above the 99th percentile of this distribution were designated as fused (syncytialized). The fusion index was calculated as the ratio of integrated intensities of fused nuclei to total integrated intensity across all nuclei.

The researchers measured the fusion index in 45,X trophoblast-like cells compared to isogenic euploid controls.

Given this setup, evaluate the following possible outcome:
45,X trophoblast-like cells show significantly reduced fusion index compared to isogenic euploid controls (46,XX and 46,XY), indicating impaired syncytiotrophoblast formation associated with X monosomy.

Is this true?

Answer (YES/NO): NO